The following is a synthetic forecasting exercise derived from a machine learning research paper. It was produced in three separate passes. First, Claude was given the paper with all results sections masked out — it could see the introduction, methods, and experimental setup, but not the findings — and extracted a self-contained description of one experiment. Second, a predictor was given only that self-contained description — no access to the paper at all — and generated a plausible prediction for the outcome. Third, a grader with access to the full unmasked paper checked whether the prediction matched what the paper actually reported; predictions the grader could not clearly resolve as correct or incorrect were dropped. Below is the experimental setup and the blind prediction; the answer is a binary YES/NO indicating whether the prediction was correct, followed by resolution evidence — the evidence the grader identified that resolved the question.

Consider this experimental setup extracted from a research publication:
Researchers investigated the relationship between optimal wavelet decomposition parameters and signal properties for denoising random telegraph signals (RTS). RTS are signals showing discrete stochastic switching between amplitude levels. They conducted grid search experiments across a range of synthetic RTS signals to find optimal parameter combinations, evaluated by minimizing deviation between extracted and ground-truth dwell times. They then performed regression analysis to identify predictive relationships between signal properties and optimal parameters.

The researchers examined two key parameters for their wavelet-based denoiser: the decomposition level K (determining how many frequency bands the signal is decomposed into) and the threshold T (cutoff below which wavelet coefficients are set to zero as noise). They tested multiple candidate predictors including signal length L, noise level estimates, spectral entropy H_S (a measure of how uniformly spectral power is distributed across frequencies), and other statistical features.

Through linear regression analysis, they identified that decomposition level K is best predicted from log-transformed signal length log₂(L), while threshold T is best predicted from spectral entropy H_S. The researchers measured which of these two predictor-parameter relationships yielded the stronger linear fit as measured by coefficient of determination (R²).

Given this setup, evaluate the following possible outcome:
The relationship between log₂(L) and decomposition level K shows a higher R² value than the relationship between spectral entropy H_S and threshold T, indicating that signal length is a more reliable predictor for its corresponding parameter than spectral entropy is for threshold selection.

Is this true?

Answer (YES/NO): NO